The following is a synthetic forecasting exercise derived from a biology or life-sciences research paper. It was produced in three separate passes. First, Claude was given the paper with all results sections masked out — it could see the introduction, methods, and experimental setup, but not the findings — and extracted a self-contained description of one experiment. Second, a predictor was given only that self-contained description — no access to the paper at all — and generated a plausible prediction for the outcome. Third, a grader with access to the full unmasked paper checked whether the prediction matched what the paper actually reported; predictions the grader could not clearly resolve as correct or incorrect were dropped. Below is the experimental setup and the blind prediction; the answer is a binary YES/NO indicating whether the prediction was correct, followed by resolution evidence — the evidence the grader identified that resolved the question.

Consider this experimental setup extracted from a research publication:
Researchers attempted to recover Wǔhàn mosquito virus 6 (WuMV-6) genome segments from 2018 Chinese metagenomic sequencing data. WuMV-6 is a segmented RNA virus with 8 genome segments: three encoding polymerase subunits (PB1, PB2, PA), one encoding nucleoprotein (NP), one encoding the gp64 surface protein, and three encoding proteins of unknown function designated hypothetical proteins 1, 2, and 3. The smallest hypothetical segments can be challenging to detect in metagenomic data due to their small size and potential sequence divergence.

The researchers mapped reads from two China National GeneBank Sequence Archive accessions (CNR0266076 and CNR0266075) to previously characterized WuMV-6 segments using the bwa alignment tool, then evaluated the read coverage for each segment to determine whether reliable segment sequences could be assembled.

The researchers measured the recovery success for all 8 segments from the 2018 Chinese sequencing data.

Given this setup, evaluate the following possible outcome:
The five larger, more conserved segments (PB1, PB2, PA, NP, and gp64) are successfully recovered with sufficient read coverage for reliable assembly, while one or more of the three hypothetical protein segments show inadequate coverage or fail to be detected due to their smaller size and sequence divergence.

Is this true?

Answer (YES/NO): YES